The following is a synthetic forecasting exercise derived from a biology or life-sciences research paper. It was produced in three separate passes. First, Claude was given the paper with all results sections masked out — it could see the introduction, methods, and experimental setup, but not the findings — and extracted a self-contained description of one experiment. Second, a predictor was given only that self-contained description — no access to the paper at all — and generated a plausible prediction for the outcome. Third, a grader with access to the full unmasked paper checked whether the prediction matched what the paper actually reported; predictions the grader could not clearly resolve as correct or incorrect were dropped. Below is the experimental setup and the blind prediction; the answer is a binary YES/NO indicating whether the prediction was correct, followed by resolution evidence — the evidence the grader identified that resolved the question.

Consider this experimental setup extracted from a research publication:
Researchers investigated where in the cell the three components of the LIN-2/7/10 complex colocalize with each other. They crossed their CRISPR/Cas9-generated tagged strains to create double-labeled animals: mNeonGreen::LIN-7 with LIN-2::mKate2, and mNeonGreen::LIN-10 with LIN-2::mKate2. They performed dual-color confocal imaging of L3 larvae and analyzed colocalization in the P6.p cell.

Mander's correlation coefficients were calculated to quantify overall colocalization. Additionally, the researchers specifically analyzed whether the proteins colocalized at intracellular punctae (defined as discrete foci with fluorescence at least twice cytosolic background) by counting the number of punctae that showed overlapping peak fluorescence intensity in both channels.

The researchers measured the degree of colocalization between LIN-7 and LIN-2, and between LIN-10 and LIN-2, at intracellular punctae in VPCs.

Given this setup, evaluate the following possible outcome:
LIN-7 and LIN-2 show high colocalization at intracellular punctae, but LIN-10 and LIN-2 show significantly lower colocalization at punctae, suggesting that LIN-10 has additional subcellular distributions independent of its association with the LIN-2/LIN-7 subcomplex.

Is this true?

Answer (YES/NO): YES